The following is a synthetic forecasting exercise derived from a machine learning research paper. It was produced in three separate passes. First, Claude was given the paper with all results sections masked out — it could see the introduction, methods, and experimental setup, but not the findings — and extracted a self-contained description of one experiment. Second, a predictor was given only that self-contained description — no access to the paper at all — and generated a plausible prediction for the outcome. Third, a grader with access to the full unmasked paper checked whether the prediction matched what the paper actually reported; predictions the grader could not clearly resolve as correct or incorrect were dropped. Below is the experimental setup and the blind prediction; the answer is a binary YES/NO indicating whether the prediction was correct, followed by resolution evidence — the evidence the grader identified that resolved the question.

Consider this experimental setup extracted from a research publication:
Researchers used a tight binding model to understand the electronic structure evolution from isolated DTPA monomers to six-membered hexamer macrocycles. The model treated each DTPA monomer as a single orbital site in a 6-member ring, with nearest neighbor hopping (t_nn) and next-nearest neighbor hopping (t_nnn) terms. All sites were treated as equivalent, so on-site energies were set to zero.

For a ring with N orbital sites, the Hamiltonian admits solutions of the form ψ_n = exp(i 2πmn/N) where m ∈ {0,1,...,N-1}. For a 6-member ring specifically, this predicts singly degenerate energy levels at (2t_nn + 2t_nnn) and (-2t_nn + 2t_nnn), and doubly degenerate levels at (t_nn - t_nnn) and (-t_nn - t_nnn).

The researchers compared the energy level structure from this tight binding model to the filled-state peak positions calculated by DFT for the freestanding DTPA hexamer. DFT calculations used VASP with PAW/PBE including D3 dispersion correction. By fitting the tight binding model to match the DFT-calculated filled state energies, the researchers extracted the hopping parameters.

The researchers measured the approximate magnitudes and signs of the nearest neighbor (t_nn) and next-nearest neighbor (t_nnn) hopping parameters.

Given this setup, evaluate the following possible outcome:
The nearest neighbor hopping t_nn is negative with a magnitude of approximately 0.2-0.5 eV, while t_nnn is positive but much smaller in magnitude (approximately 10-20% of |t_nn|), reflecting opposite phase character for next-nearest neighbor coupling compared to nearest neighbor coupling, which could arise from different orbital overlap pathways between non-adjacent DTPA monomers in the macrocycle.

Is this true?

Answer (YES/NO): NO